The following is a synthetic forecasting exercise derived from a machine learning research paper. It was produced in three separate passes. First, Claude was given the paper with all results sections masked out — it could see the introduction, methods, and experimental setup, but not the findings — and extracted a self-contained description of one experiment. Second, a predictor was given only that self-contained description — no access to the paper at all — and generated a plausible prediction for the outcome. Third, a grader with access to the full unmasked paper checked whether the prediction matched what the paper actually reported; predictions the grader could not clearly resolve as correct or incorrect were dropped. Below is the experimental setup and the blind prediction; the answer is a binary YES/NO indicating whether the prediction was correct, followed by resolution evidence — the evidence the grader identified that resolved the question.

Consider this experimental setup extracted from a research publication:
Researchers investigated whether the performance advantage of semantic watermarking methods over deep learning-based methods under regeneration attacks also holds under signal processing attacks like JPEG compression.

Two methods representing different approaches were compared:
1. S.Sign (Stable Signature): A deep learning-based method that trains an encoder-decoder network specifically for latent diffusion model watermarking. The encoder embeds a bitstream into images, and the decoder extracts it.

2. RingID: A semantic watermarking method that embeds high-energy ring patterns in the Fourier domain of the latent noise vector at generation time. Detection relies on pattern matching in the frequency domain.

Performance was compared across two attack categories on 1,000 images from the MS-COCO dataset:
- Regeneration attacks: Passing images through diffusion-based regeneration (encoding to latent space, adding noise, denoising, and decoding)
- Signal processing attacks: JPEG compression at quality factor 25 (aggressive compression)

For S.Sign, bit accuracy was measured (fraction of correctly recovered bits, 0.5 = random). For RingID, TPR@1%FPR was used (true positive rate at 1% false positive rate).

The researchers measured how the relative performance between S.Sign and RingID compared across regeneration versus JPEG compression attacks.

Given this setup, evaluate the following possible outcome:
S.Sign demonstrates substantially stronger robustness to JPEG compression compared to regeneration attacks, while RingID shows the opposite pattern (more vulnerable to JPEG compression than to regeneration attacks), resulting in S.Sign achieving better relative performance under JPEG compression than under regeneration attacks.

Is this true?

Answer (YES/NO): NO